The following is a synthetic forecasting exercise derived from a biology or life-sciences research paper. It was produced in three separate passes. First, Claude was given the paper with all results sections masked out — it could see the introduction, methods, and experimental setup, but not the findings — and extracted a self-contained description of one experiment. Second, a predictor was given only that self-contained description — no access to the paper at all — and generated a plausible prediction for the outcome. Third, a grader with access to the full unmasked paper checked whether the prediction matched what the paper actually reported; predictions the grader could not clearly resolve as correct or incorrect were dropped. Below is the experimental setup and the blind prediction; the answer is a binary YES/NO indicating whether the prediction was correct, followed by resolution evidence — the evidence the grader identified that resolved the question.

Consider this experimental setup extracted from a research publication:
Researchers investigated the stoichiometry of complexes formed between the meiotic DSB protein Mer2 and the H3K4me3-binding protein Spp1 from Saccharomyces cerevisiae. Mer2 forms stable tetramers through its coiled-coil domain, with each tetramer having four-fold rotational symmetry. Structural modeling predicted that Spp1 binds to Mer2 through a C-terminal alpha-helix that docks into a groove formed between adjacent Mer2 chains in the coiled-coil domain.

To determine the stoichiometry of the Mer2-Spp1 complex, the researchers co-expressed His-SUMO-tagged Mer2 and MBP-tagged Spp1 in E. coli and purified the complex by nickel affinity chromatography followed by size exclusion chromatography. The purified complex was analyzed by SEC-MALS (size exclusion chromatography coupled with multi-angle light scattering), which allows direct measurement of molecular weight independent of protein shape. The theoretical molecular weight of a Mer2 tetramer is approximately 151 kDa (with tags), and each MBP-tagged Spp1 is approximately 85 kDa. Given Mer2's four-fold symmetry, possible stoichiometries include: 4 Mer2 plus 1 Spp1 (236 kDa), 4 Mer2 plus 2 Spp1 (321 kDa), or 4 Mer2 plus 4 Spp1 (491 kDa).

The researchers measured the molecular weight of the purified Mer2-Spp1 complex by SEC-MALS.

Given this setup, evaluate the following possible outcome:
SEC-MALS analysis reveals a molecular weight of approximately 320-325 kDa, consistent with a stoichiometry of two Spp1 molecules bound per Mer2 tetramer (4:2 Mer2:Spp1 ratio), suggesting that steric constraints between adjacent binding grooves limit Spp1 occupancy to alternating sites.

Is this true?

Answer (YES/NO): NO